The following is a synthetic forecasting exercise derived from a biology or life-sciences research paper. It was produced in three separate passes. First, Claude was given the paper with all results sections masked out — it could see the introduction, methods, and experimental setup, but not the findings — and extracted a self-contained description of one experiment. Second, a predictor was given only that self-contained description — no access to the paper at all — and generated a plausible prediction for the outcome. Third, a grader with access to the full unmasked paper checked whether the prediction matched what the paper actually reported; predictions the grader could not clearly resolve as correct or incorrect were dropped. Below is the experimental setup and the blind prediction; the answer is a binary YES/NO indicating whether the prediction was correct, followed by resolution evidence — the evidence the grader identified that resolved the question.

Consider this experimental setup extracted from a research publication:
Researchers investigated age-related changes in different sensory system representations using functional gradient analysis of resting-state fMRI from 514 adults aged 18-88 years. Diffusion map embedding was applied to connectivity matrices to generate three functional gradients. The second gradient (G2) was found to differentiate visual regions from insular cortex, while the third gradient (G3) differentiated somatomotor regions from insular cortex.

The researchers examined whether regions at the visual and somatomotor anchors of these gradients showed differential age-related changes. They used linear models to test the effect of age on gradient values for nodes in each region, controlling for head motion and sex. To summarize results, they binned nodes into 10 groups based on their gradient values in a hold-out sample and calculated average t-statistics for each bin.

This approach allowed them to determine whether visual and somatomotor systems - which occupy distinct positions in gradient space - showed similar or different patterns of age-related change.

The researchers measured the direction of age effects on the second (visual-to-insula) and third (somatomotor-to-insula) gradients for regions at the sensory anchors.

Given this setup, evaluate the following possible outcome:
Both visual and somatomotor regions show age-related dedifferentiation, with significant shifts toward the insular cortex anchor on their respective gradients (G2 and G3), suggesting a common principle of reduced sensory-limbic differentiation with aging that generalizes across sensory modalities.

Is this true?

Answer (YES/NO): NO